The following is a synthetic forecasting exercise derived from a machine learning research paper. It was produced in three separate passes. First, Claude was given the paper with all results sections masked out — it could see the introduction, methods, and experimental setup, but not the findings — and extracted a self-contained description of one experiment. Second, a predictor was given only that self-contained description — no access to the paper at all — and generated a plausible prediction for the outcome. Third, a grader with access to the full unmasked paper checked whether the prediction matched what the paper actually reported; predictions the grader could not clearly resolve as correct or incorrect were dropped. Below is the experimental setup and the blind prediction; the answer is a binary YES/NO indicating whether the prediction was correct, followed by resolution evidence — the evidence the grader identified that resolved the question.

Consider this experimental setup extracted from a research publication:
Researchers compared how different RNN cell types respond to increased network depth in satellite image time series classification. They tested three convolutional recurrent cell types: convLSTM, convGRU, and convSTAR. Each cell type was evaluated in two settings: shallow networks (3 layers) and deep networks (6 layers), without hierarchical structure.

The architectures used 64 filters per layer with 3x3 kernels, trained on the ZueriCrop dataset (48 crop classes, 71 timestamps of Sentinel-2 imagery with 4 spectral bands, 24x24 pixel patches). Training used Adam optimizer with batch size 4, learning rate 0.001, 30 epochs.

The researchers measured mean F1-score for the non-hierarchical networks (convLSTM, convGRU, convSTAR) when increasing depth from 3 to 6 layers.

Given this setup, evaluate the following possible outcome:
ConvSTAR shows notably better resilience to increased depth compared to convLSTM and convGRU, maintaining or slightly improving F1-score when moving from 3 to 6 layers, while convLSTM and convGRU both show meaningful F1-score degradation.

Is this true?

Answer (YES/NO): NO